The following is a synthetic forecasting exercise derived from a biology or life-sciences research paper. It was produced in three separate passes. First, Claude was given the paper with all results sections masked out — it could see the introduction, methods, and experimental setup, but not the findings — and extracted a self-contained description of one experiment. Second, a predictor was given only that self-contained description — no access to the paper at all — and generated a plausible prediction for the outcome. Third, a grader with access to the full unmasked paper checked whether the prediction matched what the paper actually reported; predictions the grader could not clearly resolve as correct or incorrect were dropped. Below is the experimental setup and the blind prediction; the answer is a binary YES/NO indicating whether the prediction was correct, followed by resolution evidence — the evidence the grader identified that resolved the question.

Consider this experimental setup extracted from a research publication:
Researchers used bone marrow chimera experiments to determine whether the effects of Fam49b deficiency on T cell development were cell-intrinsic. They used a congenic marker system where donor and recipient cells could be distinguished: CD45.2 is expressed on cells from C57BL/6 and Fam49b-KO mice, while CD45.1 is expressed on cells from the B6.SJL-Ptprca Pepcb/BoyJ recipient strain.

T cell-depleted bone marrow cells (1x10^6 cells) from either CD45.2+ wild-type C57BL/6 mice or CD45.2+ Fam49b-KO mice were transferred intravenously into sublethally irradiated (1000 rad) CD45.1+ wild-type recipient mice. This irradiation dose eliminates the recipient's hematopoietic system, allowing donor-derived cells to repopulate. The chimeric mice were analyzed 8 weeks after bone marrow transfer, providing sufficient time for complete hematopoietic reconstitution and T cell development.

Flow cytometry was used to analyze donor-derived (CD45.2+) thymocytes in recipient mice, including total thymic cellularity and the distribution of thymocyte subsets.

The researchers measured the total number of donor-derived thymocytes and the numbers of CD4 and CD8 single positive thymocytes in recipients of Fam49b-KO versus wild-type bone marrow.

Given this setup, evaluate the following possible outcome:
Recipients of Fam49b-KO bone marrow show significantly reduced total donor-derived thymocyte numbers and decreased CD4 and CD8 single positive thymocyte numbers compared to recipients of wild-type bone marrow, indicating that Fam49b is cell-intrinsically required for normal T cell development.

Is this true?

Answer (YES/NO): YES